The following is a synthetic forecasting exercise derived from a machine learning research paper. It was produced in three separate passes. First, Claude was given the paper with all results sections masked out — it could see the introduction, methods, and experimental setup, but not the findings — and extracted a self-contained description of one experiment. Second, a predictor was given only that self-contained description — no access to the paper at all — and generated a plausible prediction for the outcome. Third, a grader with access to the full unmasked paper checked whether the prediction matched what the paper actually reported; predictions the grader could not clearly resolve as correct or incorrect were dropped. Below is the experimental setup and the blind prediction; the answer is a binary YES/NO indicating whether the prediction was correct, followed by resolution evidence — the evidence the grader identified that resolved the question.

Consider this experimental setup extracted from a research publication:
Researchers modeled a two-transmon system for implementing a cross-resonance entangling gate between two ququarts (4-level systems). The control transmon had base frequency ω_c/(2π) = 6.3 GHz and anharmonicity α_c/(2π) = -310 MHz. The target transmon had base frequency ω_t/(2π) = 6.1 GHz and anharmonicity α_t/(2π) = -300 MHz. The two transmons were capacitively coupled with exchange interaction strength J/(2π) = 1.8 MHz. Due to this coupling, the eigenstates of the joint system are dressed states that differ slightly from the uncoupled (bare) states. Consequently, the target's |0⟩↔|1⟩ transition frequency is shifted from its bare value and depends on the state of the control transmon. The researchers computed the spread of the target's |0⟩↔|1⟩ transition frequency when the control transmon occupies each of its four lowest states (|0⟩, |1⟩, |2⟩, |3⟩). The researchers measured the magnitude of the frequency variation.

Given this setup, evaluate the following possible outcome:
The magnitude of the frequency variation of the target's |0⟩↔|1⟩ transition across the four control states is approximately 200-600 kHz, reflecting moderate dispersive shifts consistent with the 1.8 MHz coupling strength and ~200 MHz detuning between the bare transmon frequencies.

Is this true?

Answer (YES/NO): YES